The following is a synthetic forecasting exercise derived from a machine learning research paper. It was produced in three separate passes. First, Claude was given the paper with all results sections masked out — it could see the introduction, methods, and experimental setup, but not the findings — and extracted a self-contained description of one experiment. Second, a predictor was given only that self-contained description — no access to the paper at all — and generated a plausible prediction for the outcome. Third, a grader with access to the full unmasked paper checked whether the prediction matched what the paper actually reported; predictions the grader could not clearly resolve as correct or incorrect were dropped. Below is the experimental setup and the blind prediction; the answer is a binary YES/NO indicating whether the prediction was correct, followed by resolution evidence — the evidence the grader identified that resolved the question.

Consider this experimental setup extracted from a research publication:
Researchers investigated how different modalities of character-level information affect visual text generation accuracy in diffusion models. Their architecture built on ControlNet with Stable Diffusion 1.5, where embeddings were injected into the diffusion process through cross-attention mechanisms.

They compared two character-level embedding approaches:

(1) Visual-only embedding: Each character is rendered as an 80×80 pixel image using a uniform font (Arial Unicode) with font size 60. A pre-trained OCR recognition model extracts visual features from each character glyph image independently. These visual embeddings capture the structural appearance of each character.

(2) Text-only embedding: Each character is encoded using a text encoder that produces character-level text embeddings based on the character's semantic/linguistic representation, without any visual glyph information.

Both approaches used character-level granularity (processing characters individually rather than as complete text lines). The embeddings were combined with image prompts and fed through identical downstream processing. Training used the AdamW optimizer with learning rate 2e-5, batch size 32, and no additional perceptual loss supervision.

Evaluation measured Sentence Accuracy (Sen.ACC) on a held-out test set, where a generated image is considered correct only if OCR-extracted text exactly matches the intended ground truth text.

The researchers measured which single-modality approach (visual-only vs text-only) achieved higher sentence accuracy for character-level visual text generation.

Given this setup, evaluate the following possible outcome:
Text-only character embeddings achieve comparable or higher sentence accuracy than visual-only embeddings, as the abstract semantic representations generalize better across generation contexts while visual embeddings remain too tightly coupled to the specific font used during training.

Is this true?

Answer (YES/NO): NO